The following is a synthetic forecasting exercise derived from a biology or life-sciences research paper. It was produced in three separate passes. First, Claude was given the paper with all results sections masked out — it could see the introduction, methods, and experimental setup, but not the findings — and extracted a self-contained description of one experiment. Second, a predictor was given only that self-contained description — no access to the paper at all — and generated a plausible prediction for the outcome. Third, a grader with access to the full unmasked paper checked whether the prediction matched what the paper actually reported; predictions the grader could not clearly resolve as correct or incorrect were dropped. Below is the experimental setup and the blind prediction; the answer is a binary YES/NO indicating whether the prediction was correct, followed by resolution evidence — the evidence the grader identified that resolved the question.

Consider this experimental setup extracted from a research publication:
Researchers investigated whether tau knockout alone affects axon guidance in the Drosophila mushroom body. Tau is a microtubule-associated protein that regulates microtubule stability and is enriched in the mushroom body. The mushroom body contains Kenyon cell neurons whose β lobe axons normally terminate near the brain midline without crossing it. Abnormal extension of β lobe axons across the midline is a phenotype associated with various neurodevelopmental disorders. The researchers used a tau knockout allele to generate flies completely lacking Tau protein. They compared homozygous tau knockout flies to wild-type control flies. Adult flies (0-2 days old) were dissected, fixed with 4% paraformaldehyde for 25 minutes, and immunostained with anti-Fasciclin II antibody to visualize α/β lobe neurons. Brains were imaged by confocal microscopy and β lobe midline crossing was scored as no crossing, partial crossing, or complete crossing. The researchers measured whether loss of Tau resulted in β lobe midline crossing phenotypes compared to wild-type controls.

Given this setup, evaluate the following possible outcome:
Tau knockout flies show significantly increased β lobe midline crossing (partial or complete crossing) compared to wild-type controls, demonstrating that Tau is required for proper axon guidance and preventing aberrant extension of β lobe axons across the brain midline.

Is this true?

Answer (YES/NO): YES